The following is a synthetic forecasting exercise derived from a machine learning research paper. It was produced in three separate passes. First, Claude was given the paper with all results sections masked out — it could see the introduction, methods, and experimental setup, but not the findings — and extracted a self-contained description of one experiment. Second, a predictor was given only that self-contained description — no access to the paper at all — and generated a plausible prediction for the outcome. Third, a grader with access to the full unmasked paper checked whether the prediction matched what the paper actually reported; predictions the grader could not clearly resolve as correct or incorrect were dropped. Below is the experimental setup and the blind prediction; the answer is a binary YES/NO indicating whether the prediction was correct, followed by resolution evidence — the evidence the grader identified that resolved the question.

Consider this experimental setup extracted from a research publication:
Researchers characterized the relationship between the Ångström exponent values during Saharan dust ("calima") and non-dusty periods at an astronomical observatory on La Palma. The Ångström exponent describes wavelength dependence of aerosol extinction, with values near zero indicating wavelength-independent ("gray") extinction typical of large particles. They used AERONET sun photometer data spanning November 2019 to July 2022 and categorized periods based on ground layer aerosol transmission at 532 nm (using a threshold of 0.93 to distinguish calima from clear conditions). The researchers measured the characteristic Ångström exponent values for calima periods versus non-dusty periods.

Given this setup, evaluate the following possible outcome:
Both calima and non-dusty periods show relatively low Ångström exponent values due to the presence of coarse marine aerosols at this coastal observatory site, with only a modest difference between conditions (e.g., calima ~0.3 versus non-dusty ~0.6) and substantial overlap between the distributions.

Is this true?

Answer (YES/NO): NO